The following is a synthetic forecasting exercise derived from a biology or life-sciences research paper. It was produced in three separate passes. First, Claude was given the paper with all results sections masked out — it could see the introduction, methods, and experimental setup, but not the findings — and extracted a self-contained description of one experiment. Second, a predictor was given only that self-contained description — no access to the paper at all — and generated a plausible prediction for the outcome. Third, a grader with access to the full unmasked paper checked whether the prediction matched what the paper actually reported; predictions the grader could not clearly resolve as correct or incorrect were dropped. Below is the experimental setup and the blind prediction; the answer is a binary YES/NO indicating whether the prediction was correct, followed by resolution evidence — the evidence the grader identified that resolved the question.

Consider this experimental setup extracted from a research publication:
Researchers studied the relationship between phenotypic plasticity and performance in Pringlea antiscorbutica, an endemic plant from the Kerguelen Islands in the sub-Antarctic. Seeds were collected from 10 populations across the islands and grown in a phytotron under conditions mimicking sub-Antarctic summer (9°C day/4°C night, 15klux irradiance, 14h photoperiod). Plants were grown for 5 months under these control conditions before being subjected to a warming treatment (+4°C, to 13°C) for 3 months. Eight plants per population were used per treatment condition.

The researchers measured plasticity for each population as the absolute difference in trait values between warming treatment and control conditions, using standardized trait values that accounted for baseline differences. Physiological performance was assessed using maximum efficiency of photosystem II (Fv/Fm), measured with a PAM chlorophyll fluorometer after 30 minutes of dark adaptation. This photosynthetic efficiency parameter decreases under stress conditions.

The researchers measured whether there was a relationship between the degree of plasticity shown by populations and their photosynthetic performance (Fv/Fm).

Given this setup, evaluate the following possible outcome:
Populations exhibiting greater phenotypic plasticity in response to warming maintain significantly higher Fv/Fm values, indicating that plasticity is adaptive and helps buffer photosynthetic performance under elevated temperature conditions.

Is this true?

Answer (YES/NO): NO